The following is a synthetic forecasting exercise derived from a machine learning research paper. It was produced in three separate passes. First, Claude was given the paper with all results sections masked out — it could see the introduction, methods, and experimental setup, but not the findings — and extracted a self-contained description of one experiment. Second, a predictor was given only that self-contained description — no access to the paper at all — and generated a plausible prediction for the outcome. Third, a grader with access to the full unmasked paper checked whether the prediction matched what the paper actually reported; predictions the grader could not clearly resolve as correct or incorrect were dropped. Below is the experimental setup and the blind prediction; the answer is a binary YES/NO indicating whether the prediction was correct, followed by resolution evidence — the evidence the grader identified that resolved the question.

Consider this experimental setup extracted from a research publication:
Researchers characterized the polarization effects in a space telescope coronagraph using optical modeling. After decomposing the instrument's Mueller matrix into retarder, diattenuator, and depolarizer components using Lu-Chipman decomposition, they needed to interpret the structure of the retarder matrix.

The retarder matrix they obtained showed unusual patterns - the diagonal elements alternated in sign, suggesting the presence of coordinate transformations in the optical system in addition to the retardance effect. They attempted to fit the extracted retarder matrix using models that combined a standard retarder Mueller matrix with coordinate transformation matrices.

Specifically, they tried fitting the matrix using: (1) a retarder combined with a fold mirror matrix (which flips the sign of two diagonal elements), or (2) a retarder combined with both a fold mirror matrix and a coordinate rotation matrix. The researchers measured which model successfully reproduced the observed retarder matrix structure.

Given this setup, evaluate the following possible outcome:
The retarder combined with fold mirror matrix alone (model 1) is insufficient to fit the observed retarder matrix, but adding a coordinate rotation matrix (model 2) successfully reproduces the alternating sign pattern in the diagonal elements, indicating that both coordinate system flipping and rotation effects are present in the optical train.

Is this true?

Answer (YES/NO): YES